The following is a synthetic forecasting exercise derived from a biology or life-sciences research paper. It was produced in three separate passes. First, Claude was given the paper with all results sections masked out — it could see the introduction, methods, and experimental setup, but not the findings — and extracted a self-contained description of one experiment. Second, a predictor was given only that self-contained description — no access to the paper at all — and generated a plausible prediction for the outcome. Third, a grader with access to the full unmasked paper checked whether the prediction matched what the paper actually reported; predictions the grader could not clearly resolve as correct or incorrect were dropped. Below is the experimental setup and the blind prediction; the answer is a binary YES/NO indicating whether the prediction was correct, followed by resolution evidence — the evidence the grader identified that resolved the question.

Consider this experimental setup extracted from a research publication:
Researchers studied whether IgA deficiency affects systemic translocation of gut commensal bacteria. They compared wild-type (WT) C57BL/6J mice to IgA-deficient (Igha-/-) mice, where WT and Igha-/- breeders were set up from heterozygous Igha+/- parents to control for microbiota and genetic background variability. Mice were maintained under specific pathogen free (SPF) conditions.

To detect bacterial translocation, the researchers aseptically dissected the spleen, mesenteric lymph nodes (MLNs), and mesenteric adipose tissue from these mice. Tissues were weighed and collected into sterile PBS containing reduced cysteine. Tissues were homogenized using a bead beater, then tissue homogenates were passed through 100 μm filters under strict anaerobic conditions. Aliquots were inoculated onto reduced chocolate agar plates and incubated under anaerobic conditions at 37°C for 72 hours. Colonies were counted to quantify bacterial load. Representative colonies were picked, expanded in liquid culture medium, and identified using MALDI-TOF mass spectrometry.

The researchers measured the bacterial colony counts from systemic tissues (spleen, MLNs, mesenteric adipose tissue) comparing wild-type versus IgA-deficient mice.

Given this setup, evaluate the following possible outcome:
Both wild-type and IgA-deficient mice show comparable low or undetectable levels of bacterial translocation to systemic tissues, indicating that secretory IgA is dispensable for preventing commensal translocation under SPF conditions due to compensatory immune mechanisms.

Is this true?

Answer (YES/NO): NO